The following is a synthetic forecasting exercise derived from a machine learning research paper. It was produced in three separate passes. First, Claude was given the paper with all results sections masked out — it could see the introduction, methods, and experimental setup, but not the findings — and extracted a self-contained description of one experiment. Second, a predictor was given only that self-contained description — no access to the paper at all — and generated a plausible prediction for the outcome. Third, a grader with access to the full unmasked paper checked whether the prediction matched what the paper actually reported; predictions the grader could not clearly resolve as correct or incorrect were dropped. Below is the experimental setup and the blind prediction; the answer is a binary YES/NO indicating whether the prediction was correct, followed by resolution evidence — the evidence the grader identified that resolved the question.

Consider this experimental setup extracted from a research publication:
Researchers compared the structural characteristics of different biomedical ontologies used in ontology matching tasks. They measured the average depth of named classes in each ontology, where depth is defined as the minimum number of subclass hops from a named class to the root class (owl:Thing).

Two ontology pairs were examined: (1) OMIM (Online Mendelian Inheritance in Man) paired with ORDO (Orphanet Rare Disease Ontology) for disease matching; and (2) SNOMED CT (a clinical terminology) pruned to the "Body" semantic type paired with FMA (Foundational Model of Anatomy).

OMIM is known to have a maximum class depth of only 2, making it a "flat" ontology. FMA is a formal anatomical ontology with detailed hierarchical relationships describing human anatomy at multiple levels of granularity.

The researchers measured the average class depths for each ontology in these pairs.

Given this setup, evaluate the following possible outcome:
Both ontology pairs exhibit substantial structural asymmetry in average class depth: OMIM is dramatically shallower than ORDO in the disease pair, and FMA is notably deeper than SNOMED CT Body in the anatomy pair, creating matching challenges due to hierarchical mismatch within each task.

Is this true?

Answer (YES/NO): NO